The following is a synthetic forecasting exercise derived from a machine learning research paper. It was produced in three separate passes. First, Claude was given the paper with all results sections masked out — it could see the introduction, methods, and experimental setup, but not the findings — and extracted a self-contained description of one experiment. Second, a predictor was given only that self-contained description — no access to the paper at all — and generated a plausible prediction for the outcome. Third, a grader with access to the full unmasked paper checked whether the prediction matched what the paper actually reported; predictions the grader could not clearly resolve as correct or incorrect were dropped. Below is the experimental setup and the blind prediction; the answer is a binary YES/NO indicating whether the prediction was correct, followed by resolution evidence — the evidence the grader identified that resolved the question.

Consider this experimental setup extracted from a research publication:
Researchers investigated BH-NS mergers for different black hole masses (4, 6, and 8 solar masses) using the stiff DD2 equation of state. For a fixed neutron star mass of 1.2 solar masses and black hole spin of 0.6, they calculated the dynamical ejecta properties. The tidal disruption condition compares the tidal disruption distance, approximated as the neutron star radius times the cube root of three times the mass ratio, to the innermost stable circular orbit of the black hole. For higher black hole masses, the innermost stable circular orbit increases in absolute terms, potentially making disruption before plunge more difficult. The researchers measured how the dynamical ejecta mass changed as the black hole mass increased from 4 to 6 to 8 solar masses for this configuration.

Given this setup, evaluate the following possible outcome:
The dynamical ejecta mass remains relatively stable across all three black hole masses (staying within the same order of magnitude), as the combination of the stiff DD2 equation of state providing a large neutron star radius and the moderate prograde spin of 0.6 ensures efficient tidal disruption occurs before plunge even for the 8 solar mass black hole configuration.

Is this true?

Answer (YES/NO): NO